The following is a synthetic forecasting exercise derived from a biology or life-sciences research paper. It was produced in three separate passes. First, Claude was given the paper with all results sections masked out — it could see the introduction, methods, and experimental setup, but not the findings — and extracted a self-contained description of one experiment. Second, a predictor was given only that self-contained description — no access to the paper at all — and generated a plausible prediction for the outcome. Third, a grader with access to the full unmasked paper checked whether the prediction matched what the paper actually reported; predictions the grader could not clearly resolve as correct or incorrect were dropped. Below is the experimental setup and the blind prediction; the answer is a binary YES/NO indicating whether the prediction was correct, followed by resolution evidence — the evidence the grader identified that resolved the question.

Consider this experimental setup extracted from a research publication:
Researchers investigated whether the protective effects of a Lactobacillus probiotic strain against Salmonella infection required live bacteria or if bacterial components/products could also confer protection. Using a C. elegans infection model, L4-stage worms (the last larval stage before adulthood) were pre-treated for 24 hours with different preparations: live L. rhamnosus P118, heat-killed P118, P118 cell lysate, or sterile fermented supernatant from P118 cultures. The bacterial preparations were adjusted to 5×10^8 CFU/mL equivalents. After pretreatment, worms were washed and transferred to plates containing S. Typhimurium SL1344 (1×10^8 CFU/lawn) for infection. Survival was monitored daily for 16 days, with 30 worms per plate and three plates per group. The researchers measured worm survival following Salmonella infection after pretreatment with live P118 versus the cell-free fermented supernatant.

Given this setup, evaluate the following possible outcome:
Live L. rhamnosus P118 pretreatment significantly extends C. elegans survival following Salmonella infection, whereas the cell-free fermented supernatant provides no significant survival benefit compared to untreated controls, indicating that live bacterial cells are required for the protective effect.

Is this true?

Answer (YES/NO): NO